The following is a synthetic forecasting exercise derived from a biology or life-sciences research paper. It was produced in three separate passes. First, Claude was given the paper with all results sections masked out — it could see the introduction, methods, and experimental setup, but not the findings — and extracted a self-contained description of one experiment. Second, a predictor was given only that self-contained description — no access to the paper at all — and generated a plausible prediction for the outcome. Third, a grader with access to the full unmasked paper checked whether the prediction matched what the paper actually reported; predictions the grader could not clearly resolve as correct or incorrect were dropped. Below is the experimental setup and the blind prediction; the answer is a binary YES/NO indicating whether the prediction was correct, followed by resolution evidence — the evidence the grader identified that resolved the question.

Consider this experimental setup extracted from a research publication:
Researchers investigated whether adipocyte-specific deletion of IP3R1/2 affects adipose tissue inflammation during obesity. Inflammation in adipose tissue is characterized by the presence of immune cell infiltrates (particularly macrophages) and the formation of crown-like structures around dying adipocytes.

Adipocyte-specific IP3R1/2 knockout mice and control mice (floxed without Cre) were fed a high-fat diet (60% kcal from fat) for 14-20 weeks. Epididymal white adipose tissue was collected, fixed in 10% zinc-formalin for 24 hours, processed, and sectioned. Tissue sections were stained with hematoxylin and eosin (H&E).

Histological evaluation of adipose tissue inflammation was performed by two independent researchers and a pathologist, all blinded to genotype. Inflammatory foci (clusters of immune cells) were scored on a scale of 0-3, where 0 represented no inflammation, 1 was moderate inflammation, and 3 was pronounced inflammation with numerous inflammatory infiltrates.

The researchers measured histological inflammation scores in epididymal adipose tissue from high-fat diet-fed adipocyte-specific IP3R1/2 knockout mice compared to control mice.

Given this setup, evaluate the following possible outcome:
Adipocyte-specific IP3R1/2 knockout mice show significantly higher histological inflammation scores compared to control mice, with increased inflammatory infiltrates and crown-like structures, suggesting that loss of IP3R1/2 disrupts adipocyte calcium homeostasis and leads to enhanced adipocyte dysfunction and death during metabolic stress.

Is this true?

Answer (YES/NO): NO